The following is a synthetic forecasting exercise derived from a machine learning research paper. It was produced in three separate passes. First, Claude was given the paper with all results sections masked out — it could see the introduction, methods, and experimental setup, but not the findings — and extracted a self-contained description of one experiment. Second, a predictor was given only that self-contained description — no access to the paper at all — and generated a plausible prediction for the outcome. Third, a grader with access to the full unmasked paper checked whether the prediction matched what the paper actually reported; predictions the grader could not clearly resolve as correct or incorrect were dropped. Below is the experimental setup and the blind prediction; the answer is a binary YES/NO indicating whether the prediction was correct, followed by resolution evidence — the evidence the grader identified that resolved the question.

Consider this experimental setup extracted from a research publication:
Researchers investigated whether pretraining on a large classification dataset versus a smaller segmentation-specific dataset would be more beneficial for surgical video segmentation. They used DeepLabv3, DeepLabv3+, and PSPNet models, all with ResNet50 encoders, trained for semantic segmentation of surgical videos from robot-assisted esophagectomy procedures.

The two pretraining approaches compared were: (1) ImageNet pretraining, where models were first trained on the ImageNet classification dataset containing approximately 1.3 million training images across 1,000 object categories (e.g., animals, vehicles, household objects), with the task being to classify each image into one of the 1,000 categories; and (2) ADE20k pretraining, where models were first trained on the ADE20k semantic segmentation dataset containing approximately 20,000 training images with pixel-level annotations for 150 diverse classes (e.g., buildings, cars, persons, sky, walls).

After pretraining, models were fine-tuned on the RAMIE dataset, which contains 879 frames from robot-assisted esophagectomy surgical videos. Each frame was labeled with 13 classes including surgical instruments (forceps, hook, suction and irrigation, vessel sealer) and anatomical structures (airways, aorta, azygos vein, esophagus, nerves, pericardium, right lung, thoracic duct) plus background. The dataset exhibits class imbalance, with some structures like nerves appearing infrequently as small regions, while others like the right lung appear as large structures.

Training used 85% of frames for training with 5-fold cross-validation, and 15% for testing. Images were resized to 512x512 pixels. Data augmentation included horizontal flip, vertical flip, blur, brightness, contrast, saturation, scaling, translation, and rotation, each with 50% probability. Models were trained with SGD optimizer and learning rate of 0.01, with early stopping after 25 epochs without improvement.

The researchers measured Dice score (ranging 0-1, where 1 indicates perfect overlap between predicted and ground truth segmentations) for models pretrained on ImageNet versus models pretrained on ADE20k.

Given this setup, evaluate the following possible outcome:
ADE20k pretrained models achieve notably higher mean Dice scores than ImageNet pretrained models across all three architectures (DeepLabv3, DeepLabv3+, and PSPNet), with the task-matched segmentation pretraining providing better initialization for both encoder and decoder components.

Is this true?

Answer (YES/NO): YES